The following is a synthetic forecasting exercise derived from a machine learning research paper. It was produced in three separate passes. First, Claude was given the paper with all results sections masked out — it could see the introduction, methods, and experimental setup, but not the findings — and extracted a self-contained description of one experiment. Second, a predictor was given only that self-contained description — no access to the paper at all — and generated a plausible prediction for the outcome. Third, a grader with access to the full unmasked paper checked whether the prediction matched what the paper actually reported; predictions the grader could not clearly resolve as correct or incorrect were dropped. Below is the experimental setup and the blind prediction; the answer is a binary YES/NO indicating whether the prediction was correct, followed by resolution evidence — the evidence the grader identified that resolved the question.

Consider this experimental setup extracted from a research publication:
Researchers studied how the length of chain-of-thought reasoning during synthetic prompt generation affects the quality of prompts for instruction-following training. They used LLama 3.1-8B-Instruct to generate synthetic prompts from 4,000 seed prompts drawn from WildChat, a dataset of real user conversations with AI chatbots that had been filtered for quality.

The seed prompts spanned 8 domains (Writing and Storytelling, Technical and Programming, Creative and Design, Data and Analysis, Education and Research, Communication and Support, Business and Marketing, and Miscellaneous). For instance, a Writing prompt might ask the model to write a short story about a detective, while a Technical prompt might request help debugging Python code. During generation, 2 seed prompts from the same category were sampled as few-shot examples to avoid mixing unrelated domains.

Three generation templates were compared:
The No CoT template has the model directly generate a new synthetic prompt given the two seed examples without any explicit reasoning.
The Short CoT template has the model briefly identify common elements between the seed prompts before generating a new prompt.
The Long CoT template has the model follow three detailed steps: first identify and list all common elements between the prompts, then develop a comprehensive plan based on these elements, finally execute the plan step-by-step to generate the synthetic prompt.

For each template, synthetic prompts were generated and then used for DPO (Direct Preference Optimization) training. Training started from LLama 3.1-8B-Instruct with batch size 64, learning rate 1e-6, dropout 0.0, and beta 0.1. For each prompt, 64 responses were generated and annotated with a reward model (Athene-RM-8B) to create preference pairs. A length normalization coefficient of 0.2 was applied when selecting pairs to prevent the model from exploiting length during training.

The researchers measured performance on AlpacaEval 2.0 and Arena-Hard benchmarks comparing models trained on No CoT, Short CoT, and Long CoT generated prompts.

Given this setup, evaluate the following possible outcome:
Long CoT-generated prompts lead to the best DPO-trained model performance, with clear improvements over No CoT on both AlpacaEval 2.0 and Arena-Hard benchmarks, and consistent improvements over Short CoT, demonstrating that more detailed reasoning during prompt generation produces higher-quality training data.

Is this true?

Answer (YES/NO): YES